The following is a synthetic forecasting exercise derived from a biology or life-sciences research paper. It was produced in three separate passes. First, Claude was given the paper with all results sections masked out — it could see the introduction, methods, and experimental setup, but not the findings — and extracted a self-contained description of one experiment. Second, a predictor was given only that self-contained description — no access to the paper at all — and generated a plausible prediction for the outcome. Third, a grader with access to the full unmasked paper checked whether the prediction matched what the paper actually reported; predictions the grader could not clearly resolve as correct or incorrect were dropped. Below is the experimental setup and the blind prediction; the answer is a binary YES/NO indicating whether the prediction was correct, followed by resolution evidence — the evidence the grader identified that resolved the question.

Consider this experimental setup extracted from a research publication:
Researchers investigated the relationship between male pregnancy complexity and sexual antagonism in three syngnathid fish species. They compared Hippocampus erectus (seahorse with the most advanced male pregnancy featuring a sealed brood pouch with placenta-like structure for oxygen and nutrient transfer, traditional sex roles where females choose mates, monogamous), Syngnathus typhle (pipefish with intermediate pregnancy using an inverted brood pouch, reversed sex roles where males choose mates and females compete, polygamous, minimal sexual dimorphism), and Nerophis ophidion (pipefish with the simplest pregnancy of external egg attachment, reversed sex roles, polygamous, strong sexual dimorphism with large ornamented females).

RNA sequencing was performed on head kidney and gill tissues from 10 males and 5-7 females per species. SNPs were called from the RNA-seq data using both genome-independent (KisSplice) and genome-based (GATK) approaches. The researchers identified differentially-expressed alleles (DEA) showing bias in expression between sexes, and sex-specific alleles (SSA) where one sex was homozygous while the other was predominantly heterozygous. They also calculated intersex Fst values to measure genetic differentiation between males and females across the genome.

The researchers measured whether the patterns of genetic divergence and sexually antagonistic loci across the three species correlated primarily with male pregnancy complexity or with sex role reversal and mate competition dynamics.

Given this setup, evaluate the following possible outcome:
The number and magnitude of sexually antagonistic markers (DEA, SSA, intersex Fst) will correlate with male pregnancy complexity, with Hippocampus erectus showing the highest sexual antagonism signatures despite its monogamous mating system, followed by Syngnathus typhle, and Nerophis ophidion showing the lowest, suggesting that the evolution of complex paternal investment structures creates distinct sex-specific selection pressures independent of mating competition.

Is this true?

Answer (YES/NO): NO